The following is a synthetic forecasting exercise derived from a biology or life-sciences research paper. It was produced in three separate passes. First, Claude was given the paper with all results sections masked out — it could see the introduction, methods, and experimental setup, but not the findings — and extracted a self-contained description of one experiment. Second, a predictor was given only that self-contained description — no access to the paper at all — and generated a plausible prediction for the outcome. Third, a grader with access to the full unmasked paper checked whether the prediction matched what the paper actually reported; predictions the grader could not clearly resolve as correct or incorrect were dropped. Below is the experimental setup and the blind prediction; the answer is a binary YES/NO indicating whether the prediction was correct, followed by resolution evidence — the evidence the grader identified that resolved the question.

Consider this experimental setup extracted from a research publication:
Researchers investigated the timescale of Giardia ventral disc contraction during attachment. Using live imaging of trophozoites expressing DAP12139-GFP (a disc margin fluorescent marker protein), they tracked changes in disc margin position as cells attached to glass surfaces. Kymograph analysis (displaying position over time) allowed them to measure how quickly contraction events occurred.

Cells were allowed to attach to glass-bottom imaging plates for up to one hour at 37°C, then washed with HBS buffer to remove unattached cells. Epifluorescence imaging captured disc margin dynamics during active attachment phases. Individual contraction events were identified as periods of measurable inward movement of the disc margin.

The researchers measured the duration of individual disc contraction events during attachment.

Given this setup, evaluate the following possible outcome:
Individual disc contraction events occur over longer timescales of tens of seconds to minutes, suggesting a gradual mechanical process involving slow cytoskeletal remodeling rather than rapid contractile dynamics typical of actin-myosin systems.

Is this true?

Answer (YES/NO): NO